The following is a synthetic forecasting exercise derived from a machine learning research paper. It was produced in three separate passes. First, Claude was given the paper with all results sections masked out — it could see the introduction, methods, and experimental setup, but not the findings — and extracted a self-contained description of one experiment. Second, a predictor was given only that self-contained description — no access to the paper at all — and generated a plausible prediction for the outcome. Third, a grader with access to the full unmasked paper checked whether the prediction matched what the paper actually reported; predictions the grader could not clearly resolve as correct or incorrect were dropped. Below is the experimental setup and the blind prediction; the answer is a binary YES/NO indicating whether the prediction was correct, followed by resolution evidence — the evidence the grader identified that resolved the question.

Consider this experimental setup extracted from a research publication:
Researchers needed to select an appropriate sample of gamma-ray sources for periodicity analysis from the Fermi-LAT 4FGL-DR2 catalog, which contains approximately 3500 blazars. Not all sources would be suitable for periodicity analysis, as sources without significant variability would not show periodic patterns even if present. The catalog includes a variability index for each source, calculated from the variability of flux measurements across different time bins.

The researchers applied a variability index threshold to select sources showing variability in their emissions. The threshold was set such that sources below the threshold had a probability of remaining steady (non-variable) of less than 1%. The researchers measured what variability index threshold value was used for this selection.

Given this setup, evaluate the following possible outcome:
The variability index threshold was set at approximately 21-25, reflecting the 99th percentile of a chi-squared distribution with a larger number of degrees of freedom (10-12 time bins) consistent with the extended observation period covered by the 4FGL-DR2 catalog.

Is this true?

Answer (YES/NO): NO